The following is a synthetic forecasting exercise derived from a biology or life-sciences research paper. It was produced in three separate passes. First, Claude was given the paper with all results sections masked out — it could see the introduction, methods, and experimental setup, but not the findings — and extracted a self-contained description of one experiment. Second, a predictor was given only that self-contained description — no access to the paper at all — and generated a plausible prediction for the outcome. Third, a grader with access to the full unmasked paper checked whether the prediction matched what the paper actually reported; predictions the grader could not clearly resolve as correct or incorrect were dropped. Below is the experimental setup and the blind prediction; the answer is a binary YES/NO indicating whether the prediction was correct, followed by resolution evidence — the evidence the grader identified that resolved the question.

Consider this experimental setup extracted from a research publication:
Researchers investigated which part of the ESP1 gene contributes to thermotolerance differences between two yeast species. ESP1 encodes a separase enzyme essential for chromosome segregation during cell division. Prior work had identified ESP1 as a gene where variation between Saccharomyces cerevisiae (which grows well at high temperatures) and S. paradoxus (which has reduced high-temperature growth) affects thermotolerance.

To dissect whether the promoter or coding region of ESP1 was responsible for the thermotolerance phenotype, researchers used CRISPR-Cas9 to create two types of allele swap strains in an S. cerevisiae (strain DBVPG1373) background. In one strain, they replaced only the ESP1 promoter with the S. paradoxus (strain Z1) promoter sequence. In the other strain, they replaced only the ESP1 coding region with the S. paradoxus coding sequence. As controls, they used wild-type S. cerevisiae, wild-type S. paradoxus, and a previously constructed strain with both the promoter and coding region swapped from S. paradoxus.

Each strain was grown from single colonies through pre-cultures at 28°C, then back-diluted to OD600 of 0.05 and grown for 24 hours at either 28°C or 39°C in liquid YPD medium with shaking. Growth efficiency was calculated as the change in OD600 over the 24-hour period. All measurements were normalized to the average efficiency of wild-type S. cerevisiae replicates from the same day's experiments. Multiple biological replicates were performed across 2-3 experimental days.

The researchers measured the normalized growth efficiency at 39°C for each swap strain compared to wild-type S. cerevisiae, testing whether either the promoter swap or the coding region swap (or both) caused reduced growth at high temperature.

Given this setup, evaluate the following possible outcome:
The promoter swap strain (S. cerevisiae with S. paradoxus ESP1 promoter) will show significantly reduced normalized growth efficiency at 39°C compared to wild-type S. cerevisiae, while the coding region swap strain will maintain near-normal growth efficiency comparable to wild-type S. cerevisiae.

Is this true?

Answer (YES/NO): NO